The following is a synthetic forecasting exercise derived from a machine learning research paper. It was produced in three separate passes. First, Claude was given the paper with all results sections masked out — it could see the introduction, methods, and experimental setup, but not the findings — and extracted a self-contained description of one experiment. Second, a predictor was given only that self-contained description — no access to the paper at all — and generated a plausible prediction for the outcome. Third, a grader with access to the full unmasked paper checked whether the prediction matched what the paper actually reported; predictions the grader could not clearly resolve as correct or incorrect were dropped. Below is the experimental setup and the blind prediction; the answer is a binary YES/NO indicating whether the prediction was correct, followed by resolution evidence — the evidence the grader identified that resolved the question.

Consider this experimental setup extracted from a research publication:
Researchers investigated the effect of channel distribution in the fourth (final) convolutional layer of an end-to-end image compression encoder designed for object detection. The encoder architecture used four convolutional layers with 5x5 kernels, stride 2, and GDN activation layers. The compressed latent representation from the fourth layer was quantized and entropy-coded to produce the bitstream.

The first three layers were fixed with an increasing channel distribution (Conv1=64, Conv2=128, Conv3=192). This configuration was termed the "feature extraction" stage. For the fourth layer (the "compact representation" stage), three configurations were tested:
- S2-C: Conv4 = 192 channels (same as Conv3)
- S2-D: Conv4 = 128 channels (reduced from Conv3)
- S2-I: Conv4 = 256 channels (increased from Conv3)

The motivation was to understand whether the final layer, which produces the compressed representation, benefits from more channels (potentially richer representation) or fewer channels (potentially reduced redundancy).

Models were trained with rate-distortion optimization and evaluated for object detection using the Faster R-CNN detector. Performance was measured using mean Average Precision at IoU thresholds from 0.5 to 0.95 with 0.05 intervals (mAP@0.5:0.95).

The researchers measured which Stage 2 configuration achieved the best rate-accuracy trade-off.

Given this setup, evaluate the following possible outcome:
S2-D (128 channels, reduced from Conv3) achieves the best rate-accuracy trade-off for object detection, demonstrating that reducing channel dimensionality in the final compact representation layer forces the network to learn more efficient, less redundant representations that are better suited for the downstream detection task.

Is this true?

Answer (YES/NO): YES